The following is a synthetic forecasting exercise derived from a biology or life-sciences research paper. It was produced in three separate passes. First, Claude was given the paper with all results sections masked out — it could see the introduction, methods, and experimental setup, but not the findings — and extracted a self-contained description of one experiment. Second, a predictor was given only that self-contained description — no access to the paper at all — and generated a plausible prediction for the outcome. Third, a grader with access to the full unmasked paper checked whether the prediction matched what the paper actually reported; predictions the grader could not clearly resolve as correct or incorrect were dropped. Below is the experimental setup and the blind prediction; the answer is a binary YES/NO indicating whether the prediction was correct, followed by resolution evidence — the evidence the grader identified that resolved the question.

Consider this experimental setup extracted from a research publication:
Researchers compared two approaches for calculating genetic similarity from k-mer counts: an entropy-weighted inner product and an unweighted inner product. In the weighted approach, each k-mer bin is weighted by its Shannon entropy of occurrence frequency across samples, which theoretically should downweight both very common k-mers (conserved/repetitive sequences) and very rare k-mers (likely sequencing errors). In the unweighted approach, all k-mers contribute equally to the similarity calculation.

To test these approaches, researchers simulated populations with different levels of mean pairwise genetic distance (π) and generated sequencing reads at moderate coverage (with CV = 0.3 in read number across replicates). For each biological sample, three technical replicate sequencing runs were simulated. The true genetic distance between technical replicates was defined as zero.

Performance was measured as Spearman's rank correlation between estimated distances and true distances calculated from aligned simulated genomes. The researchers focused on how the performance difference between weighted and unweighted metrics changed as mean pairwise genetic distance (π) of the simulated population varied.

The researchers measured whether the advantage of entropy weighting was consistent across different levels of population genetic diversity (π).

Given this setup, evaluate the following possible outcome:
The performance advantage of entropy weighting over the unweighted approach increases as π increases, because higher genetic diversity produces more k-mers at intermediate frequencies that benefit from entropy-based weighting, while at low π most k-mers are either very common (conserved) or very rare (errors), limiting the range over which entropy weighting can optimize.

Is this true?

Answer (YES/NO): NO